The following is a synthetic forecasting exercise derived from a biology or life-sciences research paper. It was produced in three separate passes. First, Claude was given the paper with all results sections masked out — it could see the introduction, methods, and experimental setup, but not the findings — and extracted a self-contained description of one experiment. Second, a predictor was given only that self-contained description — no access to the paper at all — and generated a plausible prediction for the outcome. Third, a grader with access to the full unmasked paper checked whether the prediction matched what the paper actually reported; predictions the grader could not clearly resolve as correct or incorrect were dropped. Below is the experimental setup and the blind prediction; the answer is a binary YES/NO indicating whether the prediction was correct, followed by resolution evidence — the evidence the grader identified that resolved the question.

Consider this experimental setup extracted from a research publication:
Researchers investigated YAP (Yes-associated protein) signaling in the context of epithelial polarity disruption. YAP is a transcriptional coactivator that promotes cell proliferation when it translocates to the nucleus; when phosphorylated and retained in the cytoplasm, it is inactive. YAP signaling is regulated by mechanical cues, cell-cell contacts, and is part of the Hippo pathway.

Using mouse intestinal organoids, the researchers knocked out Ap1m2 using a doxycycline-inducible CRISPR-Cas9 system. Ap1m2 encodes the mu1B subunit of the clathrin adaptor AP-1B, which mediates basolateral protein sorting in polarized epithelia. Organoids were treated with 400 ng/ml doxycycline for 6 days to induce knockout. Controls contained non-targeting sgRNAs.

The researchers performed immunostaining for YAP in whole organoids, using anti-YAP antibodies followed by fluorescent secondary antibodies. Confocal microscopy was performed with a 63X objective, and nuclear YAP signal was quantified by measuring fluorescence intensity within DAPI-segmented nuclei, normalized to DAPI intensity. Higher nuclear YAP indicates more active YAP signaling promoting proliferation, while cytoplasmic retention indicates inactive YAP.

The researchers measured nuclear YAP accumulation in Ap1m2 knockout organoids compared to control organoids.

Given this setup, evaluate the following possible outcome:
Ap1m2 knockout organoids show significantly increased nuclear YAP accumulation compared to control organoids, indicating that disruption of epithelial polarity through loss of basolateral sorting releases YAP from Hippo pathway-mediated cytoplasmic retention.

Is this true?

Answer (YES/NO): YES